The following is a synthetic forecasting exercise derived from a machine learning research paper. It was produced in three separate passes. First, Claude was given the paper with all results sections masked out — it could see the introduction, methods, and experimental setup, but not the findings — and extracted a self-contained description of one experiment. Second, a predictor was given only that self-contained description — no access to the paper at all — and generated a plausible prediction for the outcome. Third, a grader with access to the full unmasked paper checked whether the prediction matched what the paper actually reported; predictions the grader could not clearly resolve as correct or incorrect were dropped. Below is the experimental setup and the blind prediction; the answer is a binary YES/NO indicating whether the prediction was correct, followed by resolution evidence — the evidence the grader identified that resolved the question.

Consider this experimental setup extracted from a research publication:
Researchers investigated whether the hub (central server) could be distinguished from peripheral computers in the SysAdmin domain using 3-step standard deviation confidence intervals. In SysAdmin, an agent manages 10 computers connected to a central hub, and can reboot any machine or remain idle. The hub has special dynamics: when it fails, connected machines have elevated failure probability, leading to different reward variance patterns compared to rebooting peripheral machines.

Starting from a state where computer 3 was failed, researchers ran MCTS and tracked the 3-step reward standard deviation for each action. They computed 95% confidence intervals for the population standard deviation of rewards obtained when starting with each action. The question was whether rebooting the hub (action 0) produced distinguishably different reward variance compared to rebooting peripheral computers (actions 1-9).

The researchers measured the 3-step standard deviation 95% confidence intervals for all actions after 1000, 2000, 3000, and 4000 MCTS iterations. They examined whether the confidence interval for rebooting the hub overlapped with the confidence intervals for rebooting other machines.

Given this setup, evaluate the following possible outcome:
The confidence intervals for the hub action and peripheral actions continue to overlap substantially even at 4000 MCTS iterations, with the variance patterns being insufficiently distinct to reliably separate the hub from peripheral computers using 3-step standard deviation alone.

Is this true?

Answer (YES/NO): NO